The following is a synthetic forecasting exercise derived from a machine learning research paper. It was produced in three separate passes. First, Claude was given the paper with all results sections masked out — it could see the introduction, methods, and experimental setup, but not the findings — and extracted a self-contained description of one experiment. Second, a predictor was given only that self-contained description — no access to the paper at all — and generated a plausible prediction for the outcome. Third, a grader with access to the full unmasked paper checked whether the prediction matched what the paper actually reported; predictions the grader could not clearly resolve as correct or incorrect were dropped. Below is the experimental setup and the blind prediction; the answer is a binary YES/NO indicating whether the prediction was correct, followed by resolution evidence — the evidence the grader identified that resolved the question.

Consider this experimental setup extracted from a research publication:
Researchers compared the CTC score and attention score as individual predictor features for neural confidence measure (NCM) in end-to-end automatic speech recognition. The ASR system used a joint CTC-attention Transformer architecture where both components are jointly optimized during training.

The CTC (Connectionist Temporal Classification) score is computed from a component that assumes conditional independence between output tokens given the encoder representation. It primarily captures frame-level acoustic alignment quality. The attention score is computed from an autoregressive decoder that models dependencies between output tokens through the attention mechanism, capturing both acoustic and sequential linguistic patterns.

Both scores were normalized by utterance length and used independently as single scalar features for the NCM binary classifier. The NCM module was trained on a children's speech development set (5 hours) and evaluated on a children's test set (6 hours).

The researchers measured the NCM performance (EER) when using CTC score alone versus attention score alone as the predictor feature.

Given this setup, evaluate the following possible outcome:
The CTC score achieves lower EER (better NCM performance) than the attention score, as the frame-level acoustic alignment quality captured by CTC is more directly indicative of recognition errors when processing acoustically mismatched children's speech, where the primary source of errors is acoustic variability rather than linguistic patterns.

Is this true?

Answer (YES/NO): NO